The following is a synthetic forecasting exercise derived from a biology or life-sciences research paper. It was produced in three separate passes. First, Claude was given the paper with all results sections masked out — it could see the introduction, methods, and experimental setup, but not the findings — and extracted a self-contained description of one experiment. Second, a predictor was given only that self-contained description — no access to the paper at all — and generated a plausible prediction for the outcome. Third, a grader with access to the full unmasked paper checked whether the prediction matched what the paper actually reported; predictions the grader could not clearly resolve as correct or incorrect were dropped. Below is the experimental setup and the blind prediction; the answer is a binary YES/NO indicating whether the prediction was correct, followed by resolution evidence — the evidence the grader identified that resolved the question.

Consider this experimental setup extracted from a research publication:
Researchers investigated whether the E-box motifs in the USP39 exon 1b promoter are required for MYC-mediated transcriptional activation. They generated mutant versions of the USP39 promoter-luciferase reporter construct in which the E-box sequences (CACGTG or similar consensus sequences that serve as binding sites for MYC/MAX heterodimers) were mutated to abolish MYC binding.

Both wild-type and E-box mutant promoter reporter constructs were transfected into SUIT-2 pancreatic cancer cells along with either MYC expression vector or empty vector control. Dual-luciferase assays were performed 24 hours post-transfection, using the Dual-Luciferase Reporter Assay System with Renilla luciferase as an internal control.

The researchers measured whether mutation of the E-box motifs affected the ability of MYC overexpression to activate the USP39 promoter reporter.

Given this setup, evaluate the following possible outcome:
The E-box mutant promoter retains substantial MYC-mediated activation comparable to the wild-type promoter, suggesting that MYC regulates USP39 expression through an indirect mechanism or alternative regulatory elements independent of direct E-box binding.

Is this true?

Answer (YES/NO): NO